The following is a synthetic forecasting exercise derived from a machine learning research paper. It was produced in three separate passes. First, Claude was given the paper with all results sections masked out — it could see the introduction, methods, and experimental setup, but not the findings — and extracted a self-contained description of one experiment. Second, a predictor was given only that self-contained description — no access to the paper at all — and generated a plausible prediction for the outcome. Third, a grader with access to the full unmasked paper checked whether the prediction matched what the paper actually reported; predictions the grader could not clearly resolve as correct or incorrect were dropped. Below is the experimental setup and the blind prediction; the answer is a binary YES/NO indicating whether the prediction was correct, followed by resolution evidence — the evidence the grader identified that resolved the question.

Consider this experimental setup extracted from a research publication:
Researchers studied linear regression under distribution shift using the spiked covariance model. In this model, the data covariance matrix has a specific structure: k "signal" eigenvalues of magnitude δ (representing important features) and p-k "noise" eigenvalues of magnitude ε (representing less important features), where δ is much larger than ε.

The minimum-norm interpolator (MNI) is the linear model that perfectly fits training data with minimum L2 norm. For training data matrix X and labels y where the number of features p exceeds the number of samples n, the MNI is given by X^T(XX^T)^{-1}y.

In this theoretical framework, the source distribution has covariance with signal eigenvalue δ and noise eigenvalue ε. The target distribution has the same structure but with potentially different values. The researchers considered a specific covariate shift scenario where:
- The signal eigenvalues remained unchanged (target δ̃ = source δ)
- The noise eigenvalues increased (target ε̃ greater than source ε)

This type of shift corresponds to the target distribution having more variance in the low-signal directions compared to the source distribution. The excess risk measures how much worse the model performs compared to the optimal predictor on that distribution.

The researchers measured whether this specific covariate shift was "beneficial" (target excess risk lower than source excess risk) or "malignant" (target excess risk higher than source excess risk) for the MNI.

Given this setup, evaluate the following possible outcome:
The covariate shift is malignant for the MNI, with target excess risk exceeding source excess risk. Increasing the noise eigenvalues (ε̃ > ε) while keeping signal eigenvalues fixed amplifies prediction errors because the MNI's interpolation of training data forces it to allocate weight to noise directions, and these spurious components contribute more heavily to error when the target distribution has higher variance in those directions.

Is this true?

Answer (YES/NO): YES